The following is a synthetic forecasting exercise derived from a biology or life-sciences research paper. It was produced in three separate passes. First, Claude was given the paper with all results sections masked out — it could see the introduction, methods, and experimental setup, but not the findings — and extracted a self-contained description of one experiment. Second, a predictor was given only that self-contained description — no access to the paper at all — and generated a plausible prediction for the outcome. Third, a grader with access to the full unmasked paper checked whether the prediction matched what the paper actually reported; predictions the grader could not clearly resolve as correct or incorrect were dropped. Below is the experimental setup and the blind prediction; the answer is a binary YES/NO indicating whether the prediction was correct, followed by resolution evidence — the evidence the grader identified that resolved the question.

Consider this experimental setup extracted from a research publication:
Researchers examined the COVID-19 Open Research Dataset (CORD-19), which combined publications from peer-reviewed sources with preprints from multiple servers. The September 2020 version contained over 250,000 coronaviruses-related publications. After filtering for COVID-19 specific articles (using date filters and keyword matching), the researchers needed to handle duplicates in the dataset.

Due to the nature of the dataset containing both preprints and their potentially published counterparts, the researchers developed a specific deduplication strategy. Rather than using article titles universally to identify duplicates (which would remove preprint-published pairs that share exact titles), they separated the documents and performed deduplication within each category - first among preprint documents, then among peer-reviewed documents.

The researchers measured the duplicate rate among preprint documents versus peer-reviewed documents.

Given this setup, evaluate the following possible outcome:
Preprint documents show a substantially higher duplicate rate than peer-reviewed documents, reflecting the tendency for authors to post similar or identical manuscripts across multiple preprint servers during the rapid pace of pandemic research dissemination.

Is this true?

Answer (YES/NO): NO